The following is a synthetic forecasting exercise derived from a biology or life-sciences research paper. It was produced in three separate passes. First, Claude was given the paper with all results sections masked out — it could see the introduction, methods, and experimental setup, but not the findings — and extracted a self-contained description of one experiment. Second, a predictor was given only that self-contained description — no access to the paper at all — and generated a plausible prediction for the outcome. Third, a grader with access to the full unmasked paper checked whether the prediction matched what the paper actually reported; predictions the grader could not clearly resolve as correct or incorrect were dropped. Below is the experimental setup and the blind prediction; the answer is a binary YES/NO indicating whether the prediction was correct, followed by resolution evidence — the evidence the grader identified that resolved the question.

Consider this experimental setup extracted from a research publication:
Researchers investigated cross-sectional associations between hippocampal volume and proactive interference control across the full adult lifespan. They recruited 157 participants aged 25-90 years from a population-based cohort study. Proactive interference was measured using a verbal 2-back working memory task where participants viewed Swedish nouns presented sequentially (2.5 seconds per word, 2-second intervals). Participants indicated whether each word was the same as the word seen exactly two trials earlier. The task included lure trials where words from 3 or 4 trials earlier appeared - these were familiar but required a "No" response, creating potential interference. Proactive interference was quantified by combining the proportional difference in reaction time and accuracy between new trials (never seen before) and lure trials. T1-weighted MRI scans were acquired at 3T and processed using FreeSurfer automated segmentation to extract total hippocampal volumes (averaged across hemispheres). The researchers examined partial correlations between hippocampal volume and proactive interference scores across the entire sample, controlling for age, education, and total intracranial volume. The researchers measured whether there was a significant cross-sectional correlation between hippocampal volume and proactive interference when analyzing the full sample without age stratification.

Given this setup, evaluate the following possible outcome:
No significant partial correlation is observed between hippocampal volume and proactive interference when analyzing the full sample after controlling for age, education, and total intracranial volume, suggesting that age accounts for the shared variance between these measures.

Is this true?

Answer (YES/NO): YES